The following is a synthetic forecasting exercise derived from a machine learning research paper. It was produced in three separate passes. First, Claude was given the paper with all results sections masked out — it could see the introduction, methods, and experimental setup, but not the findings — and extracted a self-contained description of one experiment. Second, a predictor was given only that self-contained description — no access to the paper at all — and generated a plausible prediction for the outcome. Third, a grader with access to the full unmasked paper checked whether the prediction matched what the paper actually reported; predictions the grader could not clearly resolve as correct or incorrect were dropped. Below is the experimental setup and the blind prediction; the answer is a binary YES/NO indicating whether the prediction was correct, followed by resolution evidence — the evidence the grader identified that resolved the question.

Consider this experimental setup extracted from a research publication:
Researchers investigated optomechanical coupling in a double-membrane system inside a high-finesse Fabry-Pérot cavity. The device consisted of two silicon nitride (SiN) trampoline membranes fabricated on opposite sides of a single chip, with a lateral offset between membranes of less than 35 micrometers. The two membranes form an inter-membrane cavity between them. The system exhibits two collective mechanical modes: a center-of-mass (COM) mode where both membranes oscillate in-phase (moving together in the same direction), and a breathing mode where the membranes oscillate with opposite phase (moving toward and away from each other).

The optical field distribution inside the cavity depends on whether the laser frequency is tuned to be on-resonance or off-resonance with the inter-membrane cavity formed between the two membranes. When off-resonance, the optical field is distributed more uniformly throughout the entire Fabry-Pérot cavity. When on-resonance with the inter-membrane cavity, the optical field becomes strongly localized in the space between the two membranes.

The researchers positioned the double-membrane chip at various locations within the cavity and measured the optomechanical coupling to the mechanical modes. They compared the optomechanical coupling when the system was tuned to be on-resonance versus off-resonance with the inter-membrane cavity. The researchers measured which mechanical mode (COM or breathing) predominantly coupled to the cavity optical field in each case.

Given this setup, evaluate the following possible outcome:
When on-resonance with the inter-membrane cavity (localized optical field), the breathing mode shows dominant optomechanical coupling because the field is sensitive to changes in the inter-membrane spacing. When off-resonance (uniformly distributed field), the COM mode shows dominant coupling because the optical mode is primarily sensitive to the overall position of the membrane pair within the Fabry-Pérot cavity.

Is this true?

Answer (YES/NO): YES